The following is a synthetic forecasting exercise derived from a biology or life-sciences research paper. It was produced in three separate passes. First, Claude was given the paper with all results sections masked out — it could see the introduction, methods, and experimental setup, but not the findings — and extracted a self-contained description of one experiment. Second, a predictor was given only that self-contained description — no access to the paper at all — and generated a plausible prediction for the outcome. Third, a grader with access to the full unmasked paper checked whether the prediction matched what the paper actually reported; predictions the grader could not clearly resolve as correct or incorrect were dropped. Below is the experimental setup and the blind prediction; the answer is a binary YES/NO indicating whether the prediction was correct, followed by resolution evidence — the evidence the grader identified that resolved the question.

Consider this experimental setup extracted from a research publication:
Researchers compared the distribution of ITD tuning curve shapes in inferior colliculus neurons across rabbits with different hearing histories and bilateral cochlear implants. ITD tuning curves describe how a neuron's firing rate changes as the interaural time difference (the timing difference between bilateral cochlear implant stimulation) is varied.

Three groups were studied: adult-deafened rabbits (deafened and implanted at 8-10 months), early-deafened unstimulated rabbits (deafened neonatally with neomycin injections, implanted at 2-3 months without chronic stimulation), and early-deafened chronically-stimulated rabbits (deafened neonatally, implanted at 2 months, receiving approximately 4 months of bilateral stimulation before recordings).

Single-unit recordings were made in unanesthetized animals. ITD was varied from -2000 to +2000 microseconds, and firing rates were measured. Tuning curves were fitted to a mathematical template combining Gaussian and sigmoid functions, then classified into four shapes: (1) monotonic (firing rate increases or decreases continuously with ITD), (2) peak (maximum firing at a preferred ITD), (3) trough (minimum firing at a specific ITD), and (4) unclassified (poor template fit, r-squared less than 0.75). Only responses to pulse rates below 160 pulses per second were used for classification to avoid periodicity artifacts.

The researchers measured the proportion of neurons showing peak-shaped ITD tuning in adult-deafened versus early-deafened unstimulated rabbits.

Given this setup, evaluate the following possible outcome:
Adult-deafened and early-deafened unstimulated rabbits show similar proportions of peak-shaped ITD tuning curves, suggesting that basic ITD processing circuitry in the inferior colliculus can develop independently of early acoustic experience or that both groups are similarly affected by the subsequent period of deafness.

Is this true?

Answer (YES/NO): YES